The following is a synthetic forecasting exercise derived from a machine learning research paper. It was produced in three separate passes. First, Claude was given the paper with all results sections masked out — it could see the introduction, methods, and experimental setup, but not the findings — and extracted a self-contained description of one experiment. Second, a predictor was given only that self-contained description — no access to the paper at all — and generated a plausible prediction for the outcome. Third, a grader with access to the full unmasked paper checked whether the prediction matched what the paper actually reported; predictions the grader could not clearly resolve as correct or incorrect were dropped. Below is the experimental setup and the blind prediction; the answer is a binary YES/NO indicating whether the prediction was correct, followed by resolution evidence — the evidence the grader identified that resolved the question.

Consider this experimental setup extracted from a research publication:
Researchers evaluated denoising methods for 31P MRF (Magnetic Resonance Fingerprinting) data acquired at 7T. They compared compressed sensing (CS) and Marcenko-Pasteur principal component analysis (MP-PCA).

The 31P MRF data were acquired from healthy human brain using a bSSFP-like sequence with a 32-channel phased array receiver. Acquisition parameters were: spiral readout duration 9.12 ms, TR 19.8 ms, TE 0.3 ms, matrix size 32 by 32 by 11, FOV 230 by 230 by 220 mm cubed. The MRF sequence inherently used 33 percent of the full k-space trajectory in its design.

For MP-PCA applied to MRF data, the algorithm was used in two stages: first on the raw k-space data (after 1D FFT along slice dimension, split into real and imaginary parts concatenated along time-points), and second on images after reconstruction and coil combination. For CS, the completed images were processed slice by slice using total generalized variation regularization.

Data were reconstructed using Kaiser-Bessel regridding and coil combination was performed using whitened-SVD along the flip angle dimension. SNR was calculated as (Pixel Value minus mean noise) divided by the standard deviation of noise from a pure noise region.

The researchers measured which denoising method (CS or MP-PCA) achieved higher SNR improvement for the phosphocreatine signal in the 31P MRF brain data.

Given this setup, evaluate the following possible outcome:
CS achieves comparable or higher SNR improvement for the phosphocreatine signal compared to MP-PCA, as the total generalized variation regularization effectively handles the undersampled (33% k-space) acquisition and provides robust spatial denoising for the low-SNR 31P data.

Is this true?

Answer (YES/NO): NO